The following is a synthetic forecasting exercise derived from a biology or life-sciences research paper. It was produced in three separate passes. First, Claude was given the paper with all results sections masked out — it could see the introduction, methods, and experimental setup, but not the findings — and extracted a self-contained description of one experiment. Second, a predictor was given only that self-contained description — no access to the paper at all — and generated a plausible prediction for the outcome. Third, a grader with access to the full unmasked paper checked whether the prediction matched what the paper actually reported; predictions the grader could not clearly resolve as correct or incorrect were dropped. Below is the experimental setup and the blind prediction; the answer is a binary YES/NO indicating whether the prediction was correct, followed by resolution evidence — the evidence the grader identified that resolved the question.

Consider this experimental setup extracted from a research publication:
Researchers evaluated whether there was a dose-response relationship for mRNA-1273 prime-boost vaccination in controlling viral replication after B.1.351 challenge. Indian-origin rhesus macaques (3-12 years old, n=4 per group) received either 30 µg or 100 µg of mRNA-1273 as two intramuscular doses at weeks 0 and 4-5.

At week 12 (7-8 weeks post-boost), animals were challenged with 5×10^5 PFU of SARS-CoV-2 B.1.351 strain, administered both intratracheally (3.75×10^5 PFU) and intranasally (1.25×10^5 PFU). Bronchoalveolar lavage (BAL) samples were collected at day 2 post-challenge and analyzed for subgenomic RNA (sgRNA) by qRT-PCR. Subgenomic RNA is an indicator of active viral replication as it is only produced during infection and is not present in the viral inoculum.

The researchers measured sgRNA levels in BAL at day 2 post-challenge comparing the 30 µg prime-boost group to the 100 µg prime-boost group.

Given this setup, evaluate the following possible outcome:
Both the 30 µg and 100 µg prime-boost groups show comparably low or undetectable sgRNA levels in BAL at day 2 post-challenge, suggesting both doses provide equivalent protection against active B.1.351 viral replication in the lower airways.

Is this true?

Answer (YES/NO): NO